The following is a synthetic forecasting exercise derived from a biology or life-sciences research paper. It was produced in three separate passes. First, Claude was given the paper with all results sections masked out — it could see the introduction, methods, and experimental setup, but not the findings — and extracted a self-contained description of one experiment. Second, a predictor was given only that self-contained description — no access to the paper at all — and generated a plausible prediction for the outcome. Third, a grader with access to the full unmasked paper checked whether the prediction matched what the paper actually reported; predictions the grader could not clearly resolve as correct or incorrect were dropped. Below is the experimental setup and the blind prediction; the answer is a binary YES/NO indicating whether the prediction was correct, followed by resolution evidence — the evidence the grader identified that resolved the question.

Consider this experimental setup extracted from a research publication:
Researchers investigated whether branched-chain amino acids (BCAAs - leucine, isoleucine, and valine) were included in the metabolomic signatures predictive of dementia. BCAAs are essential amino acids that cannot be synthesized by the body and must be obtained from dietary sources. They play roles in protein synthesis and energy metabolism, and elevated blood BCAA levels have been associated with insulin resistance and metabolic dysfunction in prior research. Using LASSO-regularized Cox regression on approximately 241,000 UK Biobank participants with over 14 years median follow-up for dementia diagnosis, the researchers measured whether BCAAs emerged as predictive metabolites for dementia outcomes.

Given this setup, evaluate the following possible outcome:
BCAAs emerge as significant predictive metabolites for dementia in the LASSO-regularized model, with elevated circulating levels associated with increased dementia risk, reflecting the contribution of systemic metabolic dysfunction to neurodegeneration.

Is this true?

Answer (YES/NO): NO